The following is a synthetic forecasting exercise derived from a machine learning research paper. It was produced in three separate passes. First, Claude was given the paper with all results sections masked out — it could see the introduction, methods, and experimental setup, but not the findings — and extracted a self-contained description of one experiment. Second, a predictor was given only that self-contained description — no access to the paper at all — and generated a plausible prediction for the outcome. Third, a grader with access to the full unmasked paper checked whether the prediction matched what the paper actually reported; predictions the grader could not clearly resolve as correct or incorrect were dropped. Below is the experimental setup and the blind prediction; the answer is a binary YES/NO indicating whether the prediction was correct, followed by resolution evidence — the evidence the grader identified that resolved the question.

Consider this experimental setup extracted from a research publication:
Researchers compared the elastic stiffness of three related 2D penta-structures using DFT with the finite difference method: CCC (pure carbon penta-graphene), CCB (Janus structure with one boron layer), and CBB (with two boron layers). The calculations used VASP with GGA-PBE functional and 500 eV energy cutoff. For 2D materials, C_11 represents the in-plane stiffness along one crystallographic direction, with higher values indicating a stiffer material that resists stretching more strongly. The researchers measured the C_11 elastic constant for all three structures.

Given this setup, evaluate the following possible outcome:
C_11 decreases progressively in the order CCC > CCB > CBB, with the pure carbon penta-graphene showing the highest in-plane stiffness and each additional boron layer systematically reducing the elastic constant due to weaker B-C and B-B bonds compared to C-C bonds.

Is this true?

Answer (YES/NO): YES